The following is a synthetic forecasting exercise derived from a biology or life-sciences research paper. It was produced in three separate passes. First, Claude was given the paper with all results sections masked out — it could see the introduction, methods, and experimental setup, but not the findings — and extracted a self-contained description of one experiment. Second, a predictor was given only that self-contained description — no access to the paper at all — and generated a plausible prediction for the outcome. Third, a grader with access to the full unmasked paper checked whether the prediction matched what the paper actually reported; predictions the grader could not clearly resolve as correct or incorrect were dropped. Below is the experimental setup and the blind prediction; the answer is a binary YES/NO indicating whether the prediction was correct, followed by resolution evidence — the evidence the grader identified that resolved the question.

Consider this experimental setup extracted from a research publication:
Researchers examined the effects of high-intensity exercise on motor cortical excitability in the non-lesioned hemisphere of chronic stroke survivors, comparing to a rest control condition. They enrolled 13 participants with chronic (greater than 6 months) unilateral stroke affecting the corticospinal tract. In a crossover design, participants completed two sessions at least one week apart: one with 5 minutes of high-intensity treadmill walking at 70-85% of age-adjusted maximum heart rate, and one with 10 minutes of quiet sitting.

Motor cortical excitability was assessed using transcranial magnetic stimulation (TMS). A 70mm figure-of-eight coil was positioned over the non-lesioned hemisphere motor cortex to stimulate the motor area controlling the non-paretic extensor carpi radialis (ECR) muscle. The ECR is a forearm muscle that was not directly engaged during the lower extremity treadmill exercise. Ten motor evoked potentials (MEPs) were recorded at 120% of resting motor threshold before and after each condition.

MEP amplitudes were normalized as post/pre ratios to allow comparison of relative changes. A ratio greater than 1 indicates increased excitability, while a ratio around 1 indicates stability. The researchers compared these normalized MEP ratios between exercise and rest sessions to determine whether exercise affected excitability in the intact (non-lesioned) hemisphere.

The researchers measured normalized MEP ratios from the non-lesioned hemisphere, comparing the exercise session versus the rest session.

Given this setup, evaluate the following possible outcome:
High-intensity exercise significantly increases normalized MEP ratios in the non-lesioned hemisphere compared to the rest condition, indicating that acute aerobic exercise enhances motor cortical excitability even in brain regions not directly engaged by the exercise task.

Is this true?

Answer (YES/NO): NO